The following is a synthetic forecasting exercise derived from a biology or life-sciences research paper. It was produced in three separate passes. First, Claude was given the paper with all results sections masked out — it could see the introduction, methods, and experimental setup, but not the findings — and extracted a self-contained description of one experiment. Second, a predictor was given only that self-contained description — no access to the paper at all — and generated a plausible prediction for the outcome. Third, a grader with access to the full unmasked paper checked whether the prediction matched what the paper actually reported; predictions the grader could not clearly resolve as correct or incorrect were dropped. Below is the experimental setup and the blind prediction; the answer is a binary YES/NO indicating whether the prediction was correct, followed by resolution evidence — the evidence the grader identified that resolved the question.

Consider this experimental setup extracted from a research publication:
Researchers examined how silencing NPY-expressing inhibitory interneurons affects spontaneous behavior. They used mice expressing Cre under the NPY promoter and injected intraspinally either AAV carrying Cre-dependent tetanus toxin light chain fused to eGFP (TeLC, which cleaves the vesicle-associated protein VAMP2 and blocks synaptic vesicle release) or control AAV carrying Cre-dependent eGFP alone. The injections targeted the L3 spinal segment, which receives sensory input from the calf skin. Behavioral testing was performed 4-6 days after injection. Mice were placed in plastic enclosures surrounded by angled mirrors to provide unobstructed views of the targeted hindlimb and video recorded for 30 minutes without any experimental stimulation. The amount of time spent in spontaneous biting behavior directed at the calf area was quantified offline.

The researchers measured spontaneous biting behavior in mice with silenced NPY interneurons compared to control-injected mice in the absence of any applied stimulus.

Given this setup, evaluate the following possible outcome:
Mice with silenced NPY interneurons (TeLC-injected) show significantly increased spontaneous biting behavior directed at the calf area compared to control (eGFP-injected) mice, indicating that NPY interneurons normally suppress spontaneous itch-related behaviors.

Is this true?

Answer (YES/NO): YES